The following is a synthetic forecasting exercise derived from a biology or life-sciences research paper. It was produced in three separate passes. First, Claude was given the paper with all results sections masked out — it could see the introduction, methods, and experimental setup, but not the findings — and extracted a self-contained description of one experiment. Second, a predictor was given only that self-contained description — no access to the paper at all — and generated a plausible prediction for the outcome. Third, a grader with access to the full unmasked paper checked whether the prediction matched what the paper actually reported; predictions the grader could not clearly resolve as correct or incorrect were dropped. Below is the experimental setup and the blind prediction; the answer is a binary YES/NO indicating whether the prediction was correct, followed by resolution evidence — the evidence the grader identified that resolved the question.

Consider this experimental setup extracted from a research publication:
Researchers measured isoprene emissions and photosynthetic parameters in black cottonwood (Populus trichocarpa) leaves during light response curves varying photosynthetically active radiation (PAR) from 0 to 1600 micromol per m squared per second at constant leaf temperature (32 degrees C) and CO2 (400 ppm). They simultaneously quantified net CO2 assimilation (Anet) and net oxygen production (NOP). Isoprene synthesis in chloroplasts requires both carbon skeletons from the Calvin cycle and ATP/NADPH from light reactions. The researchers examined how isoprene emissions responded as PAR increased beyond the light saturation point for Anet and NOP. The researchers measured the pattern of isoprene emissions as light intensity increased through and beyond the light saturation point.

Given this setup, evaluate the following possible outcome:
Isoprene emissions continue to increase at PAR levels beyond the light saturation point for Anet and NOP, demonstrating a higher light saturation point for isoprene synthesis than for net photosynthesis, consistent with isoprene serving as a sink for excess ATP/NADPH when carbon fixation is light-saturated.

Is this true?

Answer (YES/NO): YES